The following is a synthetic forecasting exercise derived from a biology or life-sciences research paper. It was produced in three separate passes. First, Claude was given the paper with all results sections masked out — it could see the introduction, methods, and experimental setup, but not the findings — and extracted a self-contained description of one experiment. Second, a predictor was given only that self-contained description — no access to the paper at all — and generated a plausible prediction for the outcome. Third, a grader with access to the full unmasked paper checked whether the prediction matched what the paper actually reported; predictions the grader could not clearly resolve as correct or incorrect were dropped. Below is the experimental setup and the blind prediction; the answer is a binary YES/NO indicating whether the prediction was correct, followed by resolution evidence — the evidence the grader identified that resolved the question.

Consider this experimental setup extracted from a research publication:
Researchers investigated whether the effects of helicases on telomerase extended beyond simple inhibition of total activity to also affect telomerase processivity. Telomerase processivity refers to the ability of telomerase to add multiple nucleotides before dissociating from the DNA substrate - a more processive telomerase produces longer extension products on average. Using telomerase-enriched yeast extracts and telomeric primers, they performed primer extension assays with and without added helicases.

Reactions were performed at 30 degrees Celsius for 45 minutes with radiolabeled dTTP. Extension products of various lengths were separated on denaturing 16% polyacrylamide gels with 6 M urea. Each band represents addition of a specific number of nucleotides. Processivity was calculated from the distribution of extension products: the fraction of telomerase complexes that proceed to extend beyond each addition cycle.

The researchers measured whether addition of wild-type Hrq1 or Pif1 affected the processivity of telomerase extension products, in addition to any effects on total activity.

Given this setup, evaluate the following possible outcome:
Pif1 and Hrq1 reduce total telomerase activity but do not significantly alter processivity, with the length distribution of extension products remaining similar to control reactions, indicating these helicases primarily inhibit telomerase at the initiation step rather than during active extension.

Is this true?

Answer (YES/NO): NO